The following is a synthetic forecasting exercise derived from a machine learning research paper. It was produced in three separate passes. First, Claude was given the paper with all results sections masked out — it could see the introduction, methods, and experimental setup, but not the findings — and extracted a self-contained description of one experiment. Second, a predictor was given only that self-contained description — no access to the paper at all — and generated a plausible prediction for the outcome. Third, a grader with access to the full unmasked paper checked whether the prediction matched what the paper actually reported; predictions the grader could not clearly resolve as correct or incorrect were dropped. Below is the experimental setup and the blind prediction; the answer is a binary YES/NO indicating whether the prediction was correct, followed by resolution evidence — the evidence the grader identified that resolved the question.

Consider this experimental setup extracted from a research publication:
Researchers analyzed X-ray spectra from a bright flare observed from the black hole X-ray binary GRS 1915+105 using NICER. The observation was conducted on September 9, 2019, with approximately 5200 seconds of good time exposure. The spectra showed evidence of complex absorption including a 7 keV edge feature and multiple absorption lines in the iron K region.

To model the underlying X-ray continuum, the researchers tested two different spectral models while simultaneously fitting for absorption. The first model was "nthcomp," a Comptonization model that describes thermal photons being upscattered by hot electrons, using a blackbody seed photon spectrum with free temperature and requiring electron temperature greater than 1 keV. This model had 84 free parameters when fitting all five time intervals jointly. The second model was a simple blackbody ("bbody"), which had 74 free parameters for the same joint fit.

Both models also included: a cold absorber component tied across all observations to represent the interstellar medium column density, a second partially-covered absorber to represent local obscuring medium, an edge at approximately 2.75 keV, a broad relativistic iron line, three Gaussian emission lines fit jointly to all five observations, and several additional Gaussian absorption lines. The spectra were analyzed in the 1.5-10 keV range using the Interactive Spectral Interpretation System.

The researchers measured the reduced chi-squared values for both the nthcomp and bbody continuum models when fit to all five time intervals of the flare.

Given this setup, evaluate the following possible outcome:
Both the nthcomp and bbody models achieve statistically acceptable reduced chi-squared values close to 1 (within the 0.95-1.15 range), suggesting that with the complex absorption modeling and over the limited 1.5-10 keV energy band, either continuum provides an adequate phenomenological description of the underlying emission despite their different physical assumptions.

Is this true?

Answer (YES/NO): NO